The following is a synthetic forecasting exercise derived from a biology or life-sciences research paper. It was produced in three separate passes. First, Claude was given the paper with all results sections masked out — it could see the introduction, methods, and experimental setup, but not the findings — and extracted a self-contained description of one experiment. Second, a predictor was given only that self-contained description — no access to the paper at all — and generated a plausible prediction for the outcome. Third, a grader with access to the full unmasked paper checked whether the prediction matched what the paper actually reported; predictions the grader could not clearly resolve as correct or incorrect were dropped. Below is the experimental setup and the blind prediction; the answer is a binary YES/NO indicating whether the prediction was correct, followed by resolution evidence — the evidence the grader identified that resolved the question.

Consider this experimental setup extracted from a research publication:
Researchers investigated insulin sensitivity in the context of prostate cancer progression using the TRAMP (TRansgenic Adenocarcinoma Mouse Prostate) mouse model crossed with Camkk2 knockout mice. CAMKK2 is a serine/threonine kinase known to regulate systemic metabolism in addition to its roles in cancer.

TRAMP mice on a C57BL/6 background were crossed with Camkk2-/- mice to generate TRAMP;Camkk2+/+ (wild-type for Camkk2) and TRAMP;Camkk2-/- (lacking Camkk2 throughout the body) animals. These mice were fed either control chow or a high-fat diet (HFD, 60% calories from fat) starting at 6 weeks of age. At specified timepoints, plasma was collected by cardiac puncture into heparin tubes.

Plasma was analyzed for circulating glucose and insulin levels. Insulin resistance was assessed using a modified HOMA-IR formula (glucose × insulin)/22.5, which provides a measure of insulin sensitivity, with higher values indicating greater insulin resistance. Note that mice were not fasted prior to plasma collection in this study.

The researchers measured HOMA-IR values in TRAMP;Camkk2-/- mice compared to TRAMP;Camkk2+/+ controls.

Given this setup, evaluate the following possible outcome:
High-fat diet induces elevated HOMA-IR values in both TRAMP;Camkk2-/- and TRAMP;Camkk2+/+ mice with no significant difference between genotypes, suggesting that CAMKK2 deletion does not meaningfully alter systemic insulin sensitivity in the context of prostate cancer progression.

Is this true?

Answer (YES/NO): NO